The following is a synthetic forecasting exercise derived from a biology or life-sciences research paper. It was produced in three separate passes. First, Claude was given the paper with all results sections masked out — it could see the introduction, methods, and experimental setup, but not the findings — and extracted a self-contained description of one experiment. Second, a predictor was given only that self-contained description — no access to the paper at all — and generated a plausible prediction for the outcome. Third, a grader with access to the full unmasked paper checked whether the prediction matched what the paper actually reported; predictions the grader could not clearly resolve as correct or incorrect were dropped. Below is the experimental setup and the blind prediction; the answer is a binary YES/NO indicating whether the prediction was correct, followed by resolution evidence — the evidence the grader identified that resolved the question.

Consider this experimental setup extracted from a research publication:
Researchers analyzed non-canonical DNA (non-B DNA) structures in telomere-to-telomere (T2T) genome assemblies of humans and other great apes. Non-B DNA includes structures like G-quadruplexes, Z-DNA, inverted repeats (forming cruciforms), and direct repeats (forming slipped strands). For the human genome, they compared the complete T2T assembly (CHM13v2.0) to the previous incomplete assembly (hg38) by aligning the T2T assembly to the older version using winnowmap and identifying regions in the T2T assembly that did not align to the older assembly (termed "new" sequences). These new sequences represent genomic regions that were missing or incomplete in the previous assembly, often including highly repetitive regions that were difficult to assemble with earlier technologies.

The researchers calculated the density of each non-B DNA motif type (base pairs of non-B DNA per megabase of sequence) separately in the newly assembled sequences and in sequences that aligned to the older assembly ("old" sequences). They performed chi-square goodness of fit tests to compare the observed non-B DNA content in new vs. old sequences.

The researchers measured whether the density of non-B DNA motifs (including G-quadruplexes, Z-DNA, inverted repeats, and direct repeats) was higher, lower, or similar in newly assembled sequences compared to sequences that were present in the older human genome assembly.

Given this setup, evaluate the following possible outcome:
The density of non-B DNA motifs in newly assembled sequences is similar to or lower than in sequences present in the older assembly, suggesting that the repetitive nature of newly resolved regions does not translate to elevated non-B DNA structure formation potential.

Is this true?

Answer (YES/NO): NO